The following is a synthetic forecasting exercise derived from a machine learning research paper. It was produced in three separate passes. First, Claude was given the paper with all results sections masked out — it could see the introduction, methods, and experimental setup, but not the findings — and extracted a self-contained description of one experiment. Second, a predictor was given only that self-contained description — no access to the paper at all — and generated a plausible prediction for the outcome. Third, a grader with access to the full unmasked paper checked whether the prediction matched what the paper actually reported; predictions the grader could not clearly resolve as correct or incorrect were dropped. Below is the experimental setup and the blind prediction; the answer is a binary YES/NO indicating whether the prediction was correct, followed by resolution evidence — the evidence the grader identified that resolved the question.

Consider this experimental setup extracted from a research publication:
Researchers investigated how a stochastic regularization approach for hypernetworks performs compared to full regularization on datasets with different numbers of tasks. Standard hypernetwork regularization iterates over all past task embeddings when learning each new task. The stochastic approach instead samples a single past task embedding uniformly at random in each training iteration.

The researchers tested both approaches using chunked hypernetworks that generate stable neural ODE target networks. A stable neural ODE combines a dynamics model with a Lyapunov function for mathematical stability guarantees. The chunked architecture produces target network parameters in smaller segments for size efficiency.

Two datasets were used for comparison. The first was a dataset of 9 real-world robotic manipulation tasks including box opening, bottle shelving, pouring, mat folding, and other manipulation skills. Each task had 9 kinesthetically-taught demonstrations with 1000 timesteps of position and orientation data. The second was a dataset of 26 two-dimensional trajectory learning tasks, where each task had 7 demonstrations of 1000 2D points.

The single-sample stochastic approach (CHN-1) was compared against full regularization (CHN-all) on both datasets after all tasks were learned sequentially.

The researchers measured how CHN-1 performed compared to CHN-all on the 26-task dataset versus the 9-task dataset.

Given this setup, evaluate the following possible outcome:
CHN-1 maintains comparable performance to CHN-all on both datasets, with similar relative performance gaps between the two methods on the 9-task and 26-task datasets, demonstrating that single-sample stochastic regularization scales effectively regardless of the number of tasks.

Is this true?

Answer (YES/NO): NO